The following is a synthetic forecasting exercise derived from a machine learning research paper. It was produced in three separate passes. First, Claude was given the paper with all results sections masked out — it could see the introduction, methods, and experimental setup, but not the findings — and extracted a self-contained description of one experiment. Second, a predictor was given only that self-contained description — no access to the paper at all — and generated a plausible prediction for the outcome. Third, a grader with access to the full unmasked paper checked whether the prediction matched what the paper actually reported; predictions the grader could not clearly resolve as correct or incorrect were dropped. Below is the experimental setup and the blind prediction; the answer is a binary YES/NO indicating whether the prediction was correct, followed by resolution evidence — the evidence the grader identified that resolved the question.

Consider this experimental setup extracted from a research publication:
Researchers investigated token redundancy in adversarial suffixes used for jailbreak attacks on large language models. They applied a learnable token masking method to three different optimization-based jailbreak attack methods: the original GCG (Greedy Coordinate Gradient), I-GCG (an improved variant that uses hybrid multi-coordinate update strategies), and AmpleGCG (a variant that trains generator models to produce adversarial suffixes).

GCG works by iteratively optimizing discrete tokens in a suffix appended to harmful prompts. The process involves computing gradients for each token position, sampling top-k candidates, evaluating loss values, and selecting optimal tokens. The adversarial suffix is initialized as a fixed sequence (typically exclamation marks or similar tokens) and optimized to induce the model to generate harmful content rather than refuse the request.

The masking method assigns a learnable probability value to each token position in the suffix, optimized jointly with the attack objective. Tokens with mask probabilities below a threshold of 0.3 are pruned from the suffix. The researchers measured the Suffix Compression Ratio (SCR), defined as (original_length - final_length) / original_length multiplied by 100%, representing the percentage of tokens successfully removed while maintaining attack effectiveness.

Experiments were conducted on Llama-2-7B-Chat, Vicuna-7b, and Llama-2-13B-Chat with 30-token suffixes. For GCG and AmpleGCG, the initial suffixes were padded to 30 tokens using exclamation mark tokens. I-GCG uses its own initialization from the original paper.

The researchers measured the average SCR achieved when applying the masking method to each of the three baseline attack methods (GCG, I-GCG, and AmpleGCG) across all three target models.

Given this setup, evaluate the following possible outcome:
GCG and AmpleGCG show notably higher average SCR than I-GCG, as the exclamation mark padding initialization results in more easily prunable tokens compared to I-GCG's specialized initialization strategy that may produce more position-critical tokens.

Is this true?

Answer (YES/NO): NO